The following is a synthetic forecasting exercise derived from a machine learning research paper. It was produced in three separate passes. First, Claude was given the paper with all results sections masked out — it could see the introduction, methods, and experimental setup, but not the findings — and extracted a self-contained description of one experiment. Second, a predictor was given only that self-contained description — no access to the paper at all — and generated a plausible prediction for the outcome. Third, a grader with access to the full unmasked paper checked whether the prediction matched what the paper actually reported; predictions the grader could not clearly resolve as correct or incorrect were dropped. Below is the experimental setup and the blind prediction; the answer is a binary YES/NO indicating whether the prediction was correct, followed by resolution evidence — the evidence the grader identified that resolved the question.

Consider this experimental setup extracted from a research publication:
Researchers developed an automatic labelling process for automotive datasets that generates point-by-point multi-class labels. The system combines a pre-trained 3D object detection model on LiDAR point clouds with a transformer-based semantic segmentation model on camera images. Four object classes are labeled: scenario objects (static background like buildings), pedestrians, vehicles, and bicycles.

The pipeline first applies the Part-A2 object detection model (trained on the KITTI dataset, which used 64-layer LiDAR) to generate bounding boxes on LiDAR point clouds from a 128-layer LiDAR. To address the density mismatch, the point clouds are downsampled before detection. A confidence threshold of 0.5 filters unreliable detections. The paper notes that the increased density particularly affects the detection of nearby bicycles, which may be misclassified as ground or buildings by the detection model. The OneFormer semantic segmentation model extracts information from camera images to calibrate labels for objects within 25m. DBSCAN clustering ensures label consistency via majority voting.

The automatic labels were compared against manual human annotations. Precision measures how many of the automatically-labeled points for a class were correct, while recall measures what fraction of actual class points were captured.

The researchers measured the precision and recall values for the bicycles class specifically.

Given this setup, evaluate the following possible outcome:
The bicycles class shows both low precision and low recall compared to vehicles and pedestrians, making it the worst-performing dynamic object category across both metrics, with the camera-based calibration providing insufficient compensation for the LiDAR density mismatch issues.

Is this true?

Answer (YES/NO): NO